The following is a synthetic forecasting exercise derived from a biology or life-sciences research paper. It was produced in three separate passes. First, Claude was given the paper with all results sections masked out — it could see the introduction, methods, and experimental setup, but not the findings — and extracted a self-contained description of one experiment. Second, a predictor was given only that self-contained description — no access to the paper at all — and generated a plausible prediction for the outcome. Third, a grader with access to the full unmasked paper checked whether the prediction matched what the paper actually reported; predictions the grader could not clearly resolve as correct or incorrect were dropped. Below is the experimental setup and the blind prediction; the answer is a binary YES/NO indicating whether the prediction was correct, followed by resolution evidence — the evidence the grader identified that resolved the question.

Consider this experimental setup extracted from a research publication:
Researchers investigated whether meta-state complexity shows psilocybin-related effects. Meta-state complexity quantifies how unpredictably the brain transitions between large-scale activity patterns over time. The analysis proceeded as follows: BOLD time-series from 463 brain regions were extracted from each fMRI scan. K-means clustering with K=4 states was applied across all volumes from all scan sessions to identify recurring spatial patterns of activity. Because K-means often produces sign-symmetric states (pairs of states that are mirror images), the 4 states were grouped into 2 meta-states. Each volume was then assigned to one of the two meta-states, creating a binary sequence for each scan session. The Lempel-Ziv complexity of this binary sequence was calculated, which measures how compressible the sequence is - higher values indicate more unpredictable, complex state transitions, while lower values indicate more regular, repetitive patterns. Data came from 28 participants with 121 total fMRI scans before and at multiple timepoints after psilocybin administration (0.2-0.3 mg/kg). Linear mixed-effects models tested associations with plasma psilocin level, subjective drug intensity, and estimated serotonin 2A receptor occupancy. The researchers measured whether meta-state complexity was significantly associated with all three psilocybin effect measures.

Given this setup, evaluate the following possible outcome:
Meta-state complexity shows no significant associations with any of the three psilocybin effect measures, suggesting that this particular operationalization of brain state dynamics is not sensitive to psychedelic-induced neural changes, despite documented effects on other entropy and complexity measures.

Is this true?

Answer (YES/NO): NO